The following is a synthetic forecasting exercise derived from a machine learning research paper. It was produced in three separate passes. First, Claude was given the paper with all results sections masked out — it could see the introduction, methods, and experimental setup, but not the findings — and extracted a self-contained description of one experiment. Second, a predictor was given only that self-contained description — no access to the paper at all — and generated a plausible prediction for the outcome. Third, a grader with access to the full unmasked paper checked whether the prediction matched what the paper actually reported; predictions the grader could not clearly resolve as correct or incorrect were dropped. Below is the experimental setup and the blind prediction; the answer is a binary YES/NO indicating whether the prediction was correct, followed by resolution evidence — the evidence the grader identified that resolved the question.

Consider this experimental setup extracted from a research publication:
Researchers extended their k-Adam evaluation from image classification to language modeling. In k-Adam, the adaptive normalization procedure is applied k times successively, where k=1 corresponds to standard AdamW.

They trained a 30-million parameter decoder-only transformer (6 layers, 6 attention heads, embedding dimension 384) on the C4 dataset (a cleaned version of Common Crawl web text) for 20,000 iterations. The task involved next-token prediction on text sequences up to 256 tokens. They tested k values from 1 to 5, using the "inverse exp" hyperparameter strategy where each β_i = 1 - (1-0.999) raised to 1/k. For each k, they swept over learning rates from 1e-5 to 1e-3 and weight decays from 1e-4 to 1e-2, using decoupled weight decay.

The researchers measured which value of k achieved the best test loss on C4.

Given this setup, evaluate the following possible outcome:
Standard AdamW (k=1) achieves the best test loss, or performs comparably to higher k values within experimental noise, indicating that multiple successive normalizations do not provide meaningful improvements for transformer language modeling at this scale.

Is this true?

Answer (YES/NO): NO